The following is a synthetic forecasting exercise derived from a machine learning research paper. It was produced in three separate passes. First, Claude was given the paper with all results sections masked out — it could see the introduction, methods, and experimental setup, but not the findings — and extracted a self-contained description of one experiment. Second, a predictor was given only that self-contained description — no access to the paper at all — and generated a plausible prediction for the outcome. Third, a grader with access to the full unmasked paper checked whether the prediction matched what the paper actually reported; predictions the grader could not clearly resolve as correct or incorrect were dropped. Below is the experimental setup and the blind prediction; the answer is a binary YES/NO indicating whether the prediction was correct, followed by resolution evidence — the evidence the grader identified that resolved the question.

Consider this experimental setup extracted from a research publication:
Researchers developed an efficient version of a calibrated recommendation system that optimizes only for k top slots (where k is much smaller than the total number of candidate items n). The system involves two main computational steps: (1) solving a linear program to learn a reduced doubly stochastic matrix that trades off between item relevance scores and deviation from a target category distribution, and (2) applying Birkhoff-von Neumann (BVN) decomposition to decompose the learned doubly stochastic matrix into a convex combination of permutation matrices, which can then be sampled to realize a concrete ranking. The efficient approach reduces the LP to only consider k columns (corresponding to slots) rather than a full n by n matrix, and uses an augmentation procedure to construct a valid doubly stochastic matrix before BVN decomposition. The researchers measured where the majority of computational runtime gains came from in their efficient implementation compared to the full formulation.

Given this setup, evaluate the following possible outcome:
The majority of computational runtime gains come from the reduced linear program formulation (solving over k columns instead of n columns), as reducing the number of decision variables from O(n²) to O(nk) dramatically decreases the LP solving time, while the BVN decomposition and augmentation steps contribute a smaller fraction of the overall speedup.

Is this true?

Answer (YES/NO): YES